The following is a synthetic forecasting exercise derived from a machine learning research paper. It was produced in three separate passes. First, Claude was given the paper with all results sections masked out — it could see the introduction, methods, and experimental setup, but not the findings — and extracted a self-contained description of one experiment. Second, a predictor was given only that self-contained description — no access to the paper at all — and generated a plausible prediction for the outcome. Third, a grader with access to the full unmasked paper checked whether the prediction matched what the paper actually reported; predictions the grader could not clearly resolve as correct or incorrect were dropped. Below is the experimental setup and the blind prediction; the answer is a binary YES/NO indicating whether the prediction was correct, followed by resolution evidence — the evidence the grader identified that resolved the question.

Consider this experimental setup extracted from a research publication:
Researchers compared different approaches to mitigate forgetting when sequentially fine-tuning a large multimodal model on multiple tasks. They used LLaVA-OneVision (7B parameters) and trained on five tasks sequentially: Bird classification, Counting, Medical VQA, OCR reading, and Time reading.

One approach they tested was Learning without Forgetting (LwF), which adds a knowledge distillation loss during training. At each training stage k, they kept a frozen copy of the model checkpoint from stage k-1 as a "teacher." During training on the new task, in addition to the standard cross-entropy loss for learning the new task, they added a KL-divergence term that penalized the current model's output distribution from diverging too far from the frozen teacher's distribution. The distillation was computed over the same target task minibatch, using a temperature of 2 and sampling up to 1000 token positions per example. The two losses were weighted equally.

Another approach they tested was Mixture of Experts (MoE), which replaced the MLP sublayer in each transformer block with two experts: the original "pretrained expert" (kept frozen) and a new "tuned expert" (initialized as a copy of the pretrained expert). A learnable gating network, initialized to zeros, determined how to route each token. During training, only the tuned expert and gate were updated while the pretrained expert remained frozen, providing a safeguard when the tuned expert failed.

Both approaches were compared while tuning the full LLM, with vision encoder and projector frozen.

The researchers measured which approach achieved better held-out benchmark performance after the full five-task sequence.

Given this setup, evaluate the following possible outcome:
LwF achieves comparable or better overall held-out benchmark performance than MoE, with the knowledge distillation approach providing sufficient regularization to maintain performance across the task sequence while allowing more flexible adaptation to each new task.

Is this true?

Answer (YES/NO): YES